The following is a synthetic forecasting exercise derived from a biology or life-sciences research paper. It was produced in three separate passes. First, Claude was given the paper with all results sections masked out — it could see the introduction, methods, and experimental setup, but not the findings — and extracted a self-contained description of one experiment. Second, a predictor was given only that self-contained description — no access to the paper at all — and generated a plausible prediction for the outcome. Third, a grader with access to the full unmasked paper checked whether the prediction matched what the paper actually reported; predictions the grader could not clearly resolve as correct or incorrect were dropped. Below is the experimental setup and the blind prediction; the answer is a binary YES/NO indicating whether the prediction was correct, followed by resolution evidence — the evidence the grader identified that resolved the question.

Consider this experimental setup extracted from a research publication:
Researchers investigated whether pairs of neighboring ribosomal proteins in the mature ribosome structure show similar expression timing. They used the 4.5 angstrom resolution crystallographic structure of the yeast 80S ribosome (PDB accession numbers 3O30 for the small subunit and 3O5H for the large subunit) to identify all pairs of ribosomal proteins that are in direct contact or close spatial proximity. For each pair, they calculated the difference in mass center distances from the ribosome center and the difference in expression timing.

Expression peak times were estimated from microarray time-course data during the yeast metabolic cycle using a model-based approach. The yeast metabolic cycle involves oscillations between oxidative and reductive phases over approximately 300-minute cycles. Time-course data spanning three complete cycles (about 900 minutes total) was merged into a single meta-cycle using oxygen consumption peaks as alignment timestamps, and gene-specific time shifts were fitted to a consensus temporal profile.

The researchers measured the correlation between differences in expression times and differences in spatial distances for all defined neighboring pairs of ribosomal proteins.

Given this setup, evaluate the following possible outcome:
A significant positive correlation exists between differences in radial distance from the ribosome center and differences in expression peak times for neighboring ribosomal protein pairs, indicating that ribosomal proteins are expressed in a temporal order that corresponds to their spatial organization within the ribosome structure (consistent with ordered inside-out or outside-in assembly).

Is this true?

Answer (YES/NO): YES